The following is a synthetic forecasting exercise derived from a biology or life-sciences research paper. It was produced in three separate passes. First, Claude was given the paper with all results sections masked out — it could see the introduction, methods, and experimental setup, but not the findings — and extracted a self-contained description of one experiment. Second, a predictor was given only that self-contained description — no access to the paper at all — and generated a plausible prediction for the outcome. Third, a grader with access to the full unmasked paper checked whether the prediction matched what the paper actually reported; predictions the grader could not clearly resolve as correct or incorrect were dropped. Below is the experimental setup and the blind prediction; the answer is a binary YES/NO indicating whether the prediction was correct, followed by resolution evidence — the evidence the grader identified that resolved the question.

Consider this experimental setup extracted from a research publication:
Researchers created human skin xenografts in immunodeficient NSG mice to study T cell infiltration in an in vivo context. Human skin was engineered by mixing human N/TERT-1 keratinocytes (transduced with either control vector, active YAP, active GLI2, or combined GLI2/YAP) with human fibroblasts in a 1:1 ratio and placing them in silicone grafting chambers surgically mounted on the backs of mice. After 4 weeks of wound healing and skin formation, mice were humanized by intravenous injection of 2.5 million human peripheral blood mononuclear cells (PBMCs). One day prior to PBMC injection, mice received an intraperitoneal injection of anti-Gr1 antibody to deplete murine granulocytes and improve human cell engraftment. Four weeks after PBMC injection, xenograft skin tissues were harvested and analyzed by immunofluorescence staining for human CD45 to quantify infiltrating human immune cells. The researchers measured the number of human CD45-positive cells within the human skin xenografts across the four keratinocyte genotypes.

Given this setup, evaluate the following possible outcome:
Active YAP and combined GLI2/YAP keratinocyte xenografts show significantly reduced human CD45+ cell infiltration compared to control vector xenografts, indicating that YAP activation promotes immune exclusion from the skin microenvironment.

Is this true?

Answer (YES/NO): NO